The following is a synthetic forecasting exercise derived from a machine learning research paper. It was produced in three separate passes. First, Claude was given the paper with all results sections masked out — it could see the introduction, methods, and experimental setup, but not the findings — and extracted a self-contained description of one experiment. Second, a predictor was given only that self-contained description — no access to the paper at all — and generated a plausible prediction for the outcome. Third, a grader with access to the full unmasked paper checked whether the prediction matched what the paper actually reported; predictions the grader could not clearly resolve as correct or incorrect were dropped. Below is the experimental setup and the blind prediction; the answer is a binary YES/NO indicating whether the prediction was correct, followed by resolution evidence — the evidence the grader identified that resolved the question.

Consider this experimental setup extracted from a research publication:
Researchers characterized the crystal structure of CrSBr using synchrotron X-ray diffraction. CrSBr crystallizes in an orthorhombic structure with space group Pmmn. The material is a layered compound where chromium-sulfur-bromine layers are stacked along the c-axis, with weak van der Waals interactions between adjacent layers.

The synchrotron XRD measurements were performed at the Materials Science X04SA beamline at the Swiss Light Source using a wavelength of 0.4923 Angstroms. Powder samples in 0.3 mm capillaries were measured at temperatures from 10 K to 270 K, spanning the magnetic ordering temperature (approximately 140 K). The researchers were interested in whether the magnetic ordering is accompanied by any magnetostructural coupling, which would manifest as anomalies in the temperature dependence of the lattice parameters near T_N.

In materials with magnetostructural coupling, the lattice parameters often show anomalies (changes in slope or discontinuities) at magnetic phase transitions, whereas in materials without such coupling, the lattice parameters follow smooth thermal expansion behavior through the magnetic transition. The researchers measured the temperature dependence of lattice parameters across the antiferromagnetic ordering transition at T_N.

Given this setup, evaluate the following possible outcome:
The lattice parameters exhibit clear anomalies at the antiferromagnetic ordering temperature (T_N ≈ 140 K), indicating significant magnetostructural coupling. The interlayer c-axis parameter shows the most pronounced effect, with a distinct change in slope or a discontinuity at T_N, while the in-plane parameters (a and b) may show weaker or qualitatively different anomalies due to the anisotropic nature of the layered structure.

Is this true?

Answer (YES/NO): NO